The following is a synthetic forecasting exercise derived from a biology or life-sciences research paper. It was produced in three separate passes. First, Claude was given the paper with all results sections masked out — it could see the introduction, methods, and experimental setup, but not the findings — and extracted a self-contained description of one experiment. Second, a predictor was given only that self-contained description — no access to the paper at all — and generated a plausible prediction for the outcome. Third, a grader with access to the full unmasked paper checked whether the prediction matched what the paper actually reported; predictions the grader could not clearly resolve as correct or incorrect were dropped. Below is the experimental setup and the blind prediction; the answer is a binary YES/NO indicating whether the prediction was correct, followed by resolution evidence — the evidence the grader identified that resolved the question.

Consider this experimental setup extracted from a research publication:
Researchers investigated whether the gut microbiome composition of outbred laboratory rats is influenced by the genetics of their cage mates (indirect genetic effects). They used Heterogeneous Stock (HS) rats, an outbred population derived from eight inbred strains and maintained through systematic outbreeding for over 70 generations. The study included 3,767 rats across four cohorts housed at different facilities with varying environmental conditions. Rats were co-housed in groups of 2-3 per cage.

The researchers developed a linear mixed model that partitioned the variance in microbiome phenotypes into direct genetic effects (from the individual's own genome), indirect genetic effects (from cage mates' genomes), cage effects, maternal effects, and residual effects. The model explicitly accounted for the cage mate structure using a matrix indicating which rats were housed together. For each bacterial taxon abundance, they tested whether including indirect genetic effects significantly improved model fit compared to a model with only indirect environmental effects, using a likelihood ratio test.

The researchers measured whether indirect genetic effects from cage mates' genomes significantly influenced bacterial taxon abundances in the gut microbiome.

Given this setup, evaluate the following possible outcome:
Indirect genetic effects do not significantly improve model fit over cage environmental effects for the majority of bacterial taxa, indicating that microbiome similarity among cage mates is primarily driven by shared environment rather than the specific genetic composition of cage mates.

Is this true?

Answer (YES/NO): NO